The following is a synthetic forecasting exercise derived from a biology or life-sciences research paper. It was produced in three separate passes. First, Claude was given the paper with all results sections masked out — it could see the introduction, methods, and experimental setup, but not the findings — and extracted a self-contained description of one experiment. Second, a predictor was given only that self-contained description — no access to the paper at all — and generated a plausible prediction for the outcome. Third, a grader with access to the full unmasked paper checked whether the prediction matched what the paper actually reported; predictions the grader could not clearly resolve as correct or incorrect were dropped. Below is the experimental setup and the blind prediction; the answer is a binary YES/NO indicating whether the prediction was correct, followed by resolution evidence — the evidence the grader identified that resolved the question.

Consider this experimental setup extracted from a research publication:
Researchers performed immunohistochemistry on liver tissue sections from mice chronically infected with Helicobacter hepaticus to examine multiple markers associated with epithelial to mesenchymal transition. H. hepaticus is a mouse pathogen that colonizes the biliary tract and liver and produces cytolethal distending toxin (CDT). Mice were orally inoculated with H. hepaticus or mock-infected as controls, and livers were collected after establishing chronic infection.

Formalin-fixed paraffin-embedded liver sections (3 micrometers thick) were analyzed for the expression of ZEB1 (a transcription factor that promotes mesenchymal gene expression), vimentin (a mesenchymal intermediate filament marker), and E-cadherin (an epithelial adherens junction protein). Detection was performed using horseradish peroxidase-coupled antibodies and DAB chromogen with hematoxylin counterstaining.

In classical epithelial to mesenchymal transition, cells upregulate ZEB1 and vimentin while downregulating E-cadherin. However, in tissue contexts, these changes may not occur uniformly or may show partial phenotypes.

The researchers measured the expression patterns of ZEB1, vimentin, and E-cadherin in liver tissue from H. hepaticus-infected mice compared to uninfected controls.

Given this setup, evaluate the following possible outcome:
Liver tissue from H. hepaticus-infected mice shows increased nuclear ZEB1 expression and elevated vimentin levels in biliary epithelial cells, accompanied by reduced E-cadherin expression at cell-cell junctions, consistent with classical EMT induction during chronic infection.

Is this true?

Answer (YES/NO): NO